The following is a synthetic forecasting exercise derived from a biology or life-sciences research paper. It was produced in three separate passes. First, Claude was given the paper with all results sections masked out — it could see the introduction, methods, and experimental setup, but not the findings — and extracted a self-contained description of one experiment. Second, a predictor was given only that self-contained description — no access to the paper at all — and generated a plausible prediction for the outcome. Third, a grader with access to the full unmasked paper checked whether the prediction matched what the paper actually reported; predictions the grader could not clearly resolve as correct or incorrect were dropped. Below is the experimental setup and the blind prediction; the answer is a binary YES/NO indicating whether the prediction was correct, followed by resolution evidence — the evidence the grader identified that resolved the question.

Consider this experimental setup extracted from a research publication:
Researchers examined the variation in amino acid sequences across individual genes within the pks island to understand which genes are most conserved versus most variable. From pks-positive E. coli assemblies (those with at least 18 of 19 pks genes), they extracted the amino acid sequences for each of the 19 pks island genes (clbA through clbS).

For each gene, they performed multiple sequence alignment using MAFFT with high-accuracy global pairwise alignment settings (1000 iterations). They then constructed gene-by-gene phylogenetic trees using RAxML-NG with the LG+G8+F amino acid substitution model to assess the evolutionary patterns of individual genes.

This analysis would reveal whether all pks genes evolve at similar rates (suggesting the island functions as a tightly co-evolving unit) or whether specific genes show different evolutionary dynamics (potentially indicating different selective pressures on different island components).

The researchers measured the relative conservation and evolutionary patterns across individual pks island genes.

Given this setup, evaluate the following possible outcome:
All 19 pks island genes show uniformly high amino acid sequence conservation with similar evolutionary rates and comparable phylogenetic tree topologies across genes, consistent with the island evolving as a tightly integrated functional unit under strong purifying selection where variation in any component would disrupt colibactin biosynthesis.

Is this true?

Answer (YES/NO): NO